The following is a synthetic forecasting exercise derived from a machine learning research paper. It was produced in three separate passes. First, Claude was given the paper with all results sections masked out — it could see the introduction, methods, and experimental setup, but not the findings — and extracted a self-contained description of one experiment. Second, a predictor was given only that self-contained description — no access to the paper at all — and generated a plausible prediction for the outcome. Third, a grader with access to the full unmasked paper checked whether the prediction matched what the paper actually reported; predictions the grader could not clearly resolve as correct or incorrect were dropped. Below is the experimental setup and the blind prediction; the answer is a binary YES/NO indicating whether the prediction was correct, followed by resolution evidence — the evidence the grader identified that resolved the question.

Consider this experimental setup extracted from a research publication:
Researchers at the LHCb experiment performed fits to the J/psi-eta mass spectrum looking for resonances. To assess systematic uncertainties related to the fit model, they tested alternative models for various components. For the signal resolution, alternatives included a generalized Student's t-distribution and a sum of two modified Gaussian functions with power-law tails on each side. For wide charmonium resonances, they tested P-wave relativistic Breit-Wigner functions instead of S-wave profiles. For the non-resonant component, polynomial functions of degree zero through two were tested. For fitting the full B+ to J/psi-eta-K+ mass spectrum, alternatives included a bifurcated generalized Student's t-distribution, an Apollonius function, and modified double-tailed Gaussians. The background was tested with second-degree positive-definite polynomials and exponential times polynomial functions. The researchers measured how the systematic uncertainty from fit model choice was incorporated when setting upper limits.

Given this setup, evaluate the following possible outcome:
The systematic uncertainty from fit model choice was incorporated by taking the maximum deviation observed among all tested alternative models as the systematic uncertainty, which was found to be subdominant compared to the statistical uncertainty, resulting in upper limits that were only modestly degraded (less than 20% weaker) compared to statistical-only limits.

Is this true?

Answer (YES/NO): NO